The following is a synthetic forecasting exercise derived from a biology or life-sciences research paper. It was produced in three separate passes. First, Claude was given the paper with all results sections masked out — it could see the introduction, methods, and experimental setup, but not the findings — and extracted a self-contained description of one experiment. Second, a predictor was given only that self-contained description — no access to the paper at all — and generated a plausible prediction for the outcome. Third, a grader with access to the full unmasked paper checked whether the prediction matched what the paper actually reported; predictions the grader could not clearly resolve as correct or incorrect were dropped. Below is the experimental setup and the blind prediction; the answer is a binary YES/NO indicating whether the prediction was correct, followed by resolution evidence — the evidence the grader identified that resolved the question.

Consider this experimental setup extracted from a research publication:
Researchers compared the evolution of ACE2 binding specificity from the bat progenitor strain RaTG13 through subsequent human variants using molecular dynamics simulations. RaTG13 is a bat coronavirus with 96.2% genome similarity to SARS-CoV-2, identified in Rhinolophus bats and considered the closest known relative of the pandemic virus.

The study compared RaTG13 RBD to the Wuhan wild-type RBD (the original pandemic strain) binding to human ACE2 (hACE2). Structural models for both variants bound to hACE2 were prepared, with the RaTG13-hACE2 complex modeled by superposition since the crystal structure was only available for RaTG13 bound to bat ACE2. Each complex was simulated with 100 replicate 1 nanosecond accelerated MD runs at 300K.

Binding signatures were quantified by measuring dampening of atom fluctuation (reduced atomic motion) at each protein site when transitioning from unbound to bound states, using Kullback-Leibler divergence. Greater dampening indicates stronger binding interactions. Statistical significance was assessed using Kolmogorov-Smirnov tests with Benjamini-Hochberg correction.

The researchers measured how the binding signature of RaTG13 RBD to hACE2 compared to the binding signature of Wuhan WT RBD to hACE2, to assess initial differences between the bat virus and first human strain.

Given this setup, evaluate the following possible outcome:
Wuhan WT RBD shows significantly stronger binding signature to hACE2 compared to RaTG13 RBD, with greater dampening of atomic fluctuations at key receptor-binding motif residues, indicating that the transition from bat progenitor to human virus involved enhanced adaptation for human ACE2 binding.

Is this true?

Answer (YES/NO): NO